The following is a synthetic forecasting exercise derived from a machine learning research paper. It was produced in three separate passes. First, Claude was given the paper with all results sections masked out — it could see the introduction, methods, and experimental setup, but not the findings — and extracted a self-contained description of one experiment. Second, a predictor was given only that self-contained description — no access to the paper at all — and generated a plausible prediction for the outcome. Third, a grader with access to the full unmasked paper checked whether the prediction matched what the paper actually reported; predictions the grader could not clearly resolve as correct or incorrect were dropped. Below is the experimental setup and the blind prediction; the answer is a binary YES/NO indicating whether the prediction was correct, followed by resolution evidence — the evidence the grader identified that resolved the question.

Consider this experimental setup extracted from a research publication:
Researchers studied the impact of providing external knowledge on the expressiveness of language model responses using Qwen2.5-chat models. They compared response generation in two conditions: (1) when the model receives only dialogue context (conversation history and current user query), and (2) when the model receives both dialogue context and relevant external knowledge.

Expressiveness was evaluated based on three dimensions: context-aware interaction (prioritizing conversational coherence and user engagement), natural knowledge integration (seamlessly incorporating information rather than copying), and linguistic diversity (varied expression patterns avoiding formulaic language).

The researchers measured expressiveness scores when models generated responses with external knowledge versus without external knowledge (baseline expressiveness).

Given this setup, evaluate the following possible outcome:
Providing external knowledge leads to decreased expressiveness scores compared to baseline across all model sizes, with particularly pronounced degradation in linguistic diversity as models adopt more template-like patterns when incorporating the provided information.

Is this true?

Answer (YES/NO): NO